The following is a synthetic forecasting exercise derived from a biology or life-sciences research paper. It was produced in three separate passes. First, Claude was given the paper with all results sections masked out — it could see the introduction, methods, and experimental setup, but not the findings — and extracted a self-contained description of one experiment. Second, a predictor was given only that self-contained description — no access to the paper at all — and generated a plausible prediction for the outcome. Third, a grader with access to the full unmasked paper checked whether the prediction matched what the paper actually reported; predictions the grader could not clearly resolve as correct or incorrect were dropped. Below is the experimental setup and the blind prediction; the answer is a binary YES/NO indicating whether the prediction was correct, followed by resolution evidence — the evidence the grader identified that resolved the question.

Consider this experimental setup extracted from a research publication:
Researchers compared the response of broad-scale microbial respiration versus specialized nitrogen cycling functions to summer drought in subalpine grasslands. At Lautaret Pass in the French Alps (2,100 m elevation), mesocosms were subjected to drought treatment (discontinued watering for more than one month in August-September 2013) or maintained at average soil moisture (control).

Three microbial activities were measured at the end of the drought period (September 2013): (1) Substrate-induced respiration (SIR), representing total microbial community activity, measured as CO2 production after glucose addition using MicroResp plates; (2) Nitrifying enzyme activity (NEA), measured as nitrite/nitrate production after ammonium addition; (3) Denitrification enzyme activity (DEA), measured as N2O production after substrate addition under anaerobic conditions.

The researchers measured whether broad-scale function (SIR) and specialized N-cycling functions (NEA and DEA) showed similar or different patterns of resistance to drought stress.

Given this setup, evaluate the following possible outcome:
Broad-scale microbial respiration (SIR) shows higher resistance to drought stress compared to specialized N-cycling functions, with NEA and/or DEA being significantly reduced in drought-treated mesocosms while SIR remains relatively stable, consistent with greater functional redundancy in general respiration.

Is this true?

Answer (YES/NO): NO